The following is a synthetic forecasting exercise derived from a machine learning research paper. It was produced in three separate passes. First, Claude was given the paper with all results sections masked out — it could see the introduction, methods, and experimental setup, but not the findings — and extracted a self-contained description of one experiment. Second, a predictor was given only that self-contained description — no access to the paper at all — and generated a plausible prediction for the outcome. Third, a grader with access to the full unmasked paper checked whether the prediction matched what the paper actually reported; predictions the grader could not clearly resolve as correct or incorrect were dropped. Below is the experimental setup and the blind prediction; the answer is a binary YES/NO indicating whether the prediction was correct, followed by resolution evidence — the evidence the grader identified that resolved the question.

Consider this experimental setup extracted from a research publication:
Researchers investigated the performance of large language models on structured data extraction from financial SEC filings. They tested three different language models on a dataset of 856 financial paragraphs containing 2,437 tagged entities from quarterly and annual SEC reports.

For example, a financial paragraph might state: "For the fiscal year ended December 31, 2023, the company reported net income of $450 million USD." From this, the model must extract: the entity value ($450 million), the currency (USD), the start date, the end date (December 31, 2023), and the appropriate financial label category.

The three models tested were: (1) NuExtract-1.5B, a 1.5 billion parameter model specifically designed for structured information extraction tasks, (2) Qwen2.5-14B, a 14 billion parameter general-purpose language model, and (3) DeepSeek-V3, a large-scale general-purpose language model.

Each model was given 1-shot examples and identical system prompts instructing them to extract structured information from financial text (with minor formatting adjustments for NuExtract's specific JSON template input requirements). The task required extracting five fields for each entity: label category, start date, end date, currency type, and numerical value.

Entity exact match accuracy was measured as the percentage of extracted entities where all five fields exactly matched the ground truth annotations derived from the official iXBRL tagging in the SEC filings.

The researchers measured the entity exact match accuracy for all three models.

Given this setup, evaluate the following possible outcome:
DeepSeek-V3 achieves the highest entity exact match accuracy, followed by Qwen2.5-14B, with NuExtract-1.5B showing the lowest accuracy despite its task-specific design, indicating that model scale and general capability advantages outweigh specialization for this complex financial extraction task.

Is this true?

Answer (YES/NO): YES